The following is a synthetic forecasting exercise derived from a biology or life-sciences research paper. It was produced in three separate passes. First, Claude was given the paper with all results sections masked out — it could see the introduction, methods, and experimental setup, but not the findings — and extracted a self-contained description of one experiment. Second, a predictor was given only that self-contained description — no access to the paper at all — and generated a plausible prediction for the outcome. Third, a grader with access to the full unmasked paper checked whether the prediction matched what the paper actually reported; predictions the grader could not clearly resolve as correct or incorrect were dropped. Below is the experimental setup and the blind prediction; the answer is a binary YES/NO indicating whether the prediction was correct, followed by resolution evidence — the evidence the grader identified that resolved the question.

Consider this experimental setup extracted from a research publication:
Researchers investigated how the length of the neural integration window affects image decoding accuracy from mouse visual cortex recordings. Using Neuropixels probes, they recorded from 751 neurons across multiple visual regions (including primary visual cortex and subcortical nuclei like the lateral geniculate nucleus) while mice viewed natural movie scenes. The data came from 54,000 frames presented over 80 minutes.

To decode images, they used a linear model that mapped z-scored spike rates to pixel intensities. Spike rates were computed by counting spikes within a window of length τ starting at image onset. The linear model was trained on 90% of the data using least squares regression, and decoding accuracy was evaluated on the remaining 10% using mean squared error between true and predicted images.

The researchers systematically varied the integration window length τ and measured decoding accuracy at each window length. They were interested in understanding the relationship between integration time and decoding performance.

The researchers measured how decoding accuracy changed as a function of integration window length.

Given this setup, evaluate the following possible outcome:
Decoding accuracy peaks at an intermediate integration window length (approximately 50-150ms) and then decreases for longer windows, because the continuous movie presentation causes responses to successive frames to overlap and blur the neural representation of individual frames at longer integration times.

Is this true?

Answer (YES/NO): NO